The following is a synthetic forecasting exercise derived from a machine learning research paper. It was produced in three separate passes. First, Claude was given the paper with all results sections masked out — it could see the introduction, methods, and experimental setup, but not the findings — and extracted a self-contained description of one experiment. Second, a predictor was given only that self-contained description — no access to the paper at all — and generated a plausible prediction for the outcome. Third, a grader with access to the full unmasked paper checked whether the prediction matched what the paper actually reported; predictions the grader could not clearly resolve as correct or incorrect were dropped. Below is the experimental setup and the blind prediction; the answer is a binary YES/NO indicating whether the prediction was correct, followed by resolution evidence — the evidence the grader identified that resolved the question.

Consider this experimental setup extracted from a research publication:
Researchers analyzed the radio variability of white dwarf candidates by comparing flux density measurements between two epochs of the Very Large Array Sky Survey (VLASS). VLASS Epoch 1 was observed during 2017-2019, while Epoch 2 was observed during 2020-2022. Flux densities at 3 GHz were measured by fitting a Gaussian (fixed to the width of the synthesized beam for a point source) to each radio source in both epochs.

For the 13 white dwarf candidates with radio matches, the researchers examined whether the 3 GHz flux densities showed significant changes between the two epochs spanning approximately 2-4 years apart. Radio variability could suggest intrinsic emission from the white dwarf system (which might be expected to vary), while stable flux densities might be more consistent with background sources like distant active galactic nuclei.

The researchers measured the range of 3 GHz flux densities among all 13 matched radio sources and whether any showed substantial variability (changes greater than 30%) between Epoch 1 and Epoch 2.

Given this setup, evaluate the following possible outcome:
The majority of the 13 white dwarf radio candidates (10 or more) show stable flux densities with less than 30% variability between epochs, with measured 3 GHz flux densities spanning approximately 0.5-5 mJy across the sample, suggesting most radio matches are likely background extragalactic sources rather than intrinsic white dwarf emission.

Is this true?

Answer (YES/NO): NO